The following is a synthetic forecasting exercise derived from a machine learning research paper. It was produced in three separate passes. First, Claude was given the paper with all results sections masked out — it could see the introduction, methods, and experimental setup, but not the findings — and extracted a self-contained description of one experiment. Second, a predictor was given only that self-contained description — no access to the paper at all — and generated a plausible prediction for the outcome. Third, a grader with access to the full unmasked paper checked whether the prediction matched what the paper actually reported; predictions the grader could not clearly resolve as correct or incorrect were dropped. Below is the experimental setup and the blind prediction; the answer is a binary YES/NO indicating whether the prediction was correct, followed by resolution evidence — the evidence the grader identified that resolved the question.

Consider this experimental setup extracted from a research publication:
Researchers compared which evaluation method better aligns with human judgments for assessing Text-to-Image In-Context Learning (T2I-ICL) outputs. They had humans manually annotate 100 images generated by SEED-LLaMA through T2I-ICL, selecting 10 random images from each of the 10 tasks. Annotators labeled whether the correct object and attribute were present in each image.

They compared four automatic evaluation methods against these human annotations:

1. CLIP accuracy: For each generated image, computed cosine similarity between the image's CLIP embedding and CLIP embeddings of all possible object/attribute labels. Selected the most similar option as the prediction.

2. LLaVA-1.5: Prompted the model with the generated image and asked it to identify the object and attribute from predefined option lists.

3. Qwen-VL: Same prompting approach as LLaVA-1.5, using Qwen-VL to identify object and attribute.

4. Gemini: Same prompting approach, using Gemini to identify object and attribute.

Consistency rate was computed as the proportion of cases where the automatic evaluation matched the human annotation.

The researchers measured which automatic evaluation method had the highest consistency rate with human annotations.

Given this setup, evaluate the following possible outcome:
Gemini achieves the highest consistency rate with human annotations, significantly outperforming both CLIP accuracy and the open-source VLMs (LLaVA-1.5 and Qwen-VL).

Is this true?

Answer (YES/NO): NO